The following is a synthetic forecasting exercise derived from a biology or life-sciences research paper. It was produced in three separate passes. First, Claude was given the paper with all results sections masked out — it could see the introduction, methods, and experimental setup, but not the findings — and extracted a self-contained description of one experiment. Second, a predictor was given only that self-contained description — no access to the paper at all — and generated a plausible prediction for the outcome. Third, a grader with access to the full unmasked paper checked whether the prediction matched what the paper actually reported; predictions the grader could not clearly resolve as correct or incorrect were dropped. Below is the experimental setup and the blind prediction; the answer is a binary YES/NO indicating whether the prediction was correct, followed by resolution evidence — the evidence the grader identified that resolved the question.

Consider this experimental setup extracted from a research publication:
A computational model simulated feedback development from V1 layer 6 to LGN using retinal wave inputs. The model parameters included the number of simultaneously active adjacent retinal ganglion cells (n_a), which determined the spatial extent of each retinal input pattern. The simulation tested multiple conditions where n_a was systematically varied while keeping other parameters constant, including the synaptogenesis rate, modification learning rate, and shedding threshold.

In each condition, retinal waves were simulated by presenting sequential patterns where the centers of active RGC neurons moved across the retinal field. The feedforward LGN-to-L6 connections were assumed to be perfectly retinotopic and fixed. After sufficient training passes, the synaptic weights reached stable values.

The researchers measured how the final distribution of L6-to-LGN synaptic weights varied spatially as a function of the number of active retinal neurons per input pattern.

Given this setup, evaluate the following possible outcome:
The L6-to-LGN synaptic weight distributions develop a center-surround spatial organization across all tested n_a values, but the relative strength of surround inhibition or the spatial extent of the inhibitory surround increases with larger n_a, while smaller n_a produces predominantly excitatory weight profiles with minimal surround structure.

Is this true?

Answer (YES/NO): NO